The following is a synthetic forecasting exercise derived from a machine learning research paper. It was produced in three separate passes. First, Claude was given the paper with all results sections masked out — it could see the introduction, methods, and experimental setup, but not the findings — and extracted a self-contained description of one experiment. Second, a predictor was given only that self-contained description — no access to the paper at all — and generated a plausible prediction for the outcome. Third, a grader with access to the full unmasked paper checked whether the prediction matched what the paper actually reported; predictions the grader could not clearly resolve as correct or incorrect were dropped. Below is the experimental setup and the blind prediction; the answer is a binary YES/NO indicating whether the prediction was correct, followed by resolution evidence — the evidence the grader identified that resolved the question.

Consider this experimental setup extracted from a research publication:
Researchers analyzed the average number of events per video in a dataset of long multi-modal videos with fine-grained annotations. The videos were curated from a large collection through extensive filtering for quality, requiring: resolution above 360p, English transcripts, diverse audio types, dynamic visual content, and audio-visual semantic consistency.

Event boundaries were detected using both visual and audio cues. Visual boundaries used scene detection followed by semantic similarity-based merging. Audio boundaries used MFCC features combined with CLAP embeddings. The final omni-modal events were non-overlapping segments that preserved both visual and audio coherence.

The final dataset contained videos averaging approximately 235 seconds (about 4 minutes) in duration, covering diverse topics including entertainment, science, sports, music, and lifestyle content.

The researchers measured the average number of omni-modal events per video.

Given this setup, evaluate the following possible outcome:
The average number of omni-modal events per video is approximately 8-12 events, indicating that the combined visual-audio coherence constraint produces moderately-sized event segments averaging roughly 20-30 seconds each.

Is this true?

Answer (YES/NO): NO